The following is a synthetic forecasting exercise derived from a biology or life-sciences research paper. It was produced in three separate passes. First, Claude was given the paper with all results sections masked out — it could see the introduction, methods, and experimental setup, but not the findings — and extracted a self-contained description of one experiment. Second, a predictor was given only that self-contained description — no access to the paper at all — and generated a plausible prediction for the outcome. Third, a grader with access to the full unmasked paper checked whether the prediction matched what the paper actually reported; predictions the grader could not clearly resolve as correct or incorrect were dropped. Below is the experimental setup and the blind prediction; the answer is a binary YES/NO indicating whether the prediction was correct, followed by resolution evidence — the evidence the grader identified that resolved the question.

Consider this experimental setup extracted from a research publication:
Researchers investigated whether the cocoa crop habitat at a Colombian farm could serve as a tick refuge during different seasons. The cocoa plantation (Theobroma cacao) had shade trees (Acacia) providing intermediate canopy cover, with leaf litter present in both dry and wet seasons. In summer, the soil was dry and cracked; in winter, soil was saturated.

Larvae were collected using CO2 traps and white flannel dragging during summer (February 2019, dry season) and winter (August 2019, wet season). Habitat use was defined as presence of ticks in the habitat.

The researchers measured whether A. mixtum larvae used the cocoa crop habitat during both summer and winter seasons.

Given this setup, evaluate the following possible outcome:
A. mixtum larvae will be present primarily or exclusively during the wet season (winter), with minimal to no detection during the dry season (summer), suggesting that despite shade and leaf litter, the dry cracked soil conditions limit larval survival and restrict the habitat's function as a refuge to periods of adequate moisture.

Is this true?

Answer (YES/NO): NO